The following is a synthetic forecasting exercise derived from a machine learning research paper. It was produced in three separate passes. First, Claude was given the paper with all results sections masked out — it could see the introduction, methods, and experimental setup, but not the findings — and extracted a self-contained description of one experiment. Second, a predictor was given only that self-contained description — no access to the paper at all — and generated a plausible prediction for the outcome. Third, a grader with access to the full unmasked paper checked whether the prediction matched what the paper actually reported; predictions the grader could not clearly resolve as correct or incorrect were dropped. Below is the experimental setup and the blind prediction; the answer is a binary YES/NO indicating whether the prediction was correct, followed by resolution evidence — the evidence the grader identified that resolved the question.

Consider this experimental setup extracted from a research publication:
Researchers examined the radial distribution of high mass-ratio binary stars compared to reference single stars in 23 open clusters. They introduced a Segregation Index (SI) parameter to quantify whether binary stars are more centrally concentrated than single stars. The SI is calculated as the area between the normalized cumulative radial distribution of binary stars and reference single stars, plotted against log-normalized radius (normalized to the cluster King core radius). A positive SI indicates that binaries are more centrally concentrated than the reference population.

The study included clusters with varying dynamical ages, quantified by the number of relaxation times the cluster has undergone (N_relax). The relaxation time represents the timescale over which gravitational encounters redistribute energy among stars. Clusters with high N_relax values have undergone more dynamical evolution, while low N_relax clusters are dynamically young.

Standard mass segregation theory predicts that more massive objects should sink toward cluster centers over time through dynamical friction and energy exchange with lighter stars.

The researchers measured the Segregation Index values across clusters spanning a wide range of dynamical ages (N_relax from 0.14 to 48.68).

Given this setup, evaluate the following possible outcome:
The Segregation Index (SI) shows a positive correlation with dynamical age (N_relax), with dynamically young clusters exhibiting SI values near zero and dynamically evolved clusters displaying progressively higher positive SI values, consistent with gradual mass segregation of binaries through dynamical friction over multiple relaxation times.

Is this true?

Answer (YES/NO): NO